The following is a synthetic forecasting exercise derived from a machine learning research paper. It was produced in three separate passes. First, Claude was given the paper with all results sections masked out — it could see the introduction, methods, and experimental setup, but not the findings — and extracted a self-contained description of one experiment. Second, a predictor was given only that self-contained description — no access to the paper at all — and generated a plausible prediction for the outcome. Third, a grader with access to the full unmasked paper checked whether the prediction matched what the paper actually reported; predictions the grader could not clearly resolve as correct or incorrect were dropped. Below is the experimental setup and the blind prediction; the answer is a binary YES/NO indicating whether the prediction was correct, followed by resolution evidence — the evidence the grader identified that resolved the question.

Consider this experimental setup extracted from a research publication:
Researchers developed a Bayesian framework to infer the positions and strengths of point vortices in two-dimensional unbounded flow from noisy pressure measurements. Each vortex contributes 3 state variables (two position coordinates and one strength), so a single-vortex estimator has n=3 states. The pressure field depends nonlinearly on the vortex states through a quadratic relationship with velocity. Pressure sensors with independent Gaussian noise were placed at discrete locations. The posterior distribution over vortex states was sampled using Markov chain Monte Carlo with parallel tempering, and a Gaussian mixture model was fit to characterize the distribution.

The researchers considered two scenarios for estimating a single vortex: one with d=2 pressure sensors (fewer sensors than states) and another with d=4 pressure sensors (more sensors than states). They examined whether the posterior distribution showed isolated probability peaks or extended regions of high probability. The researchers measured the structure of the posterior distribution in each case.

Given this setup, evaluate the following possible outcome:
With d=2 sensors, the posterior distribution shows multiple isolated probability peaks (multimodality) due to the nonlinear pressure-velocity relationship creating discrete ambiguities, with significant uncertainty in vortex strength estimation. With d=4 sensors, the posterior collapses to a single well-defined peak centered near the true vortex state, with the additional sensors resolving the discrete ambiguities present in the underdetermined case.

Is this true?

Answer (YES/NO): NO